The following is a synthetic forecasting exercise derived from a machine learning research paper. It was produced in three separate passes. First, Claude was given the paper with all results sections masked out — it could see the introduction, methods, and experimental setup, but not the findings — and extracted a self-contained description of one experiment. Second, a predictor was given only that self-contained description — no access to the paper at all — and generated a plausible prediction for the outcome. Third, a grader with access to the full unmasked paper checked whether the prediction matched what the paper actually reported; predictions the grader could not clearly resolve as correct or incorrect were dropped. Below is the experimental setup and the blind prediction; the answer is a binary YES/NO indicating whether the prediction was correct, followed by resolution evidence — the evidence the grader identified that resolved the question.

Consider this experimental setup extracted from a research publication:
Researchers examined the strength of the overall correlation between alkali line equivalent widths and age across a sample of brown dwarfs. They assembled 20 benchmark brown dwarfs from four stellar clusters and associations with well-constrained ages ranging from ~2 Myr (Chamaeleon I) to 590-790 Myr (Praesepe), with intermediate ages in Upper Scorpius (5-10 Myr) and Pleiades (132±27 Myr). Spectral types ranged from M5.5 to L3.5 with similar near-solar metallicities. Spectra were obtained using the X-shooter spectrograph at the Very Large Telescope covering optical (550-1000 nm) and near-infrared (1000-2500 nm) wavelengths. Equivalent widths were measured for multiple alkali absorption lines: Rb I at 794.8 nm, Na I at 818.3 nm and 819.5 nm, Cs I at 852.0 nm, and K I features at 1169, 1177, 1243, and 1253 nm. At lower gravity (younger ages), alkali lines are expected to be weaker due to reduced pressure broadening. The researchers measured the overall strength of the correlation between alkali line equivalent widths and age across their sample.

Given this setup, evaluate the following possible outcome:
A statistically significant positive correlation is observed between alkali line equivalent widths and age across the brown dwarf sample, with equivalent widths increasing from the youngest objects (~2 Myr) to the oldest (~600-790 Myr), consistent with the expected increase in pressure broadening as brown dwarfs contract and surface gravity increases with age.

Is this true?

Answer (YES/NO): YES